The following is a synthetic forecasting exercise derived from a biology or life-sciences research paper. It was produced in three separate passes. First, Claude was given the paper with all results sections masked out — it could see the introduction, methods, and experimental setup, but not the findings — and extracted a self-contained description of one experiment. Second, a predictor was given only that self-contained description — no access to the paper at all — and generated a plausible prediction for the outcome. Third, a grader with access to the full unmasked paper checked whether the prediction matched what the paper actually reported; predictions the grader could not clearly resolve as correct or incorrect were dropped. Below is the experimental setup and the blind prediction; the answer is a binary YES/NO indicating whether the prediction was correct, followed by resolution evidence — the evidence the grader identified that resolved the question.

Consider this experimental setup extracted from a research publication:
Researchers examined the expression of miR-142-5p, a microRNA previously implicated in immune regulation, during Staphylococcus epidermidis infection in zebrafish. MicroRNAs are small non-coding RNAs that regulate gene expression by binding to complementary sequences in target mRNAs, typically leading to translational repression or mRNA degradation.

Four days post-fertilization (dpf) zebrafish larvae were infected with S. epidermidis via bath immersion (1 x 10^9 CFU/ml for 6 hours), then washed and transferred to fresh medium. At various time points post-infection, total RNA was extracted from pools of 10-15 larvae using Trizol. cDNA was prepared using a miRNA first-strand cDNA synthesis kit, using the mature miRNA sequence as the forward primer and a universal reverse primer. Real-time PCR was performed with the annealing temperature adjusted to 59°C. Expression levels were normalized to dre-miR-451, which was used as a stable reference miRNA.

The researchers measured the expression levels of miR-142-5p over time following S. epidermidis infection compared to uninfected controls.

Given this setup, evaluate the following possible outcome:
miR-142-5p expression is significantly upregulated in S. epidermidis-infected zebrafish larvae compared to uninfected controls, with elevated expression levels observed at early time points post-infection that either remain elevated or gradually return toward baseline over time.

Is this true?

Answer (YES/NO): NO